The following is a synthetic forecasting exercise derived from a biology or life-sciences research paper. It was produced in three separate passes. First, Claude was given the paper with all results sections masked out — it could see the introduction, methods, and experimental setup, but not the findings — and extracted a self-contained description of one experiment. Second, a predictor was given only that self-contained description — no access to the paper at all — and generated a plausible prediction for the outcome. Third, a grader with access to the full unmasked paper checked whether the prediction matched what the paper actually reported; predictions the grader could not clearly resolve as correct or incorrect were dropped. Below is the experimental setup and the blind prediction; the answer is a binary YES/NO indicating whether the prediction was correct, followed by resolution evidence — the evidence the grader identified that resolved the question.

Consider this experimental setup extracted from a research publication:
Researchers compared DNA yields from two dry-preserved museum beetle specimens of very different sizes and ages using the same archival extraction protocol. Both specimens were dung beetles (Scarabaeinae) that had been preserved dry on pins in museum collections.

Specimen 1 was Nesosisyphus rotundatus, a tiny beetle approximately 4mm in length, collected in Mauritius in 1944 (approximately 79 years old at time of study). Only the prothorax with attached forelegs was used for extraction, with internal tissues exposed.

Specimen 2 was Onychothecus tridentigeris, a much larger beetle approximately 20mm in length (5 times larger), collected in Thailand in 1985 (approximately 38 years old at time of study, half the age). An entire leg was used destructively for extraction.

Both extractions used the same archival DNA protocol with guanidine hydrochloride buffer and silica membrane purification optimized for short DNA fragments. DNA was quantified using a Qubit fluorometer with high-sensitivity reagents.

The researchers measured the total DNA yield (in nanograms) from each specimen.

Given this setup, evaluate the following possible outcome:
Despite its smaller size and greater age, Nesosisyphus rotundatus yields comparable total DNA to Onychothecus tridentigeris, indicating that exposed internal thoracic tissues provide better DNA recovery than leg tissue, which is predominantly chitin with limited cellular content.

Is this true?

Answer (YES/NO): YES